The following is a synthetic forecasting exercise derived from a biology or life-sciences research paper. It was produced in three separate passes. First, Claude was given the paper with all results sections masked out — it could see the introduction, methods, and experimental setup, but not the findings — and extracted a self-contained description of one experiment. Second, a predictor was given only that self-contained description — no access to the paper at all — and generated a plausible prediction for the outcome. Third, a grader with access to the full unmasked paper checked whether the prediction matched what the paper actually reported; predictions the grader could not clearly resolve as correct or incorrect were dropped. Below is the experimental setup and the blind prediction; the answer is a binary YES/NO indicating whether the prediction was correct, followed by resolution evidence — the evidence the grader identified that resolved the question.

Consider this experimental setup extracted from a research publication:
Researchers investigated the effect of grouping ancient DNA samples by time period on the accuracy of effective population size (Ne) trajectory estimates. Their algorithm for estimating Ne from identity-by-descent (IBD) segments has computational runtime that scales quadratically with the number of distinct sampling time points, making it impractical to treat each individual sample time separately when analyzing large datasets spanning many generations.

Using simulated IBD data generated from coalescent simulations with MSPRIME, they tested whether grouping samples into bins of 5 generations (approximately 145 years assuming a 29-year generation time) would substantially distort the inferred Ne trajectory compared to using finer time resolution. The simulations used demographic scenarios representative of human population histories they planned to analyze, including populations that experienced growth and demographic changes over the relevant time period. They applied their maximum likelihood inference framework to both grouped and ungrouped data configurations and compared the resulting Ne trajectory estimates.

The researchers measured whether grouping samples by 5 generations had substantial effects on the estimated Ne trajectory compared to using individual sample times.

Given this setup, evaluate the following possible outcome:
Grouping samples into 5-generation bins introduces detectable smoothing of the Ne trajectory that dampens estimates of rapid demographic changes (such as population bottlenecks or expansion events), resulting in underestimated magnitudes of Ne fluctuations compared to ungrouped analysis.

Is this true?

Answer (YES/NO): NO